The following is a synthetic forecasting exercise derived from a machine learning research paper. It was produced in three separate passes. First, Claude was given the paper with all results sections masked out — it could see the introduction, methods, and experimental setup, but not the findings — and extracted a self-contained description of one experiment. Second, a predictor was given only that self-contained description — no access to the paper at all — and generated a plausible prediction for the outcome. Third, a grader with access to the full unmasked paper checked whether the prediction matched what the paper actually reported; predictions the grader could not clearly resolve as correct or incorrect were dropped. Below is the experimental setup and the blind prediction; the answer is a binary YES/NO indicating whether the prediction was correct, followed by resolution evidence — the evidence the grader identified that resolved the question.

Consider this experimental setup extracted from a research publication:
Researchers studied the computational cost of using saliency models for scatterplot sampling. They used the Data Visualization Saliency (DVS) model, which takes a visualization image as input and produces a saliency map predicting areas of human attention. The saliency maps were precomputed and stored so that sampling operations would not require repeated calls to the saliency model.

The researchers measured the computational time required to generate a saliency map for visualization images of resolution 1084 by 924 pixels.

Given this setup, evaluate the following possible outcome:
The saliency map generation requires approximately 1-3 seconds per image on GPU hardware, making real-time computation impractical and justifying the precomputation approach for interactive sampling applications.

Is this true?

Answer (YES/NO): NO